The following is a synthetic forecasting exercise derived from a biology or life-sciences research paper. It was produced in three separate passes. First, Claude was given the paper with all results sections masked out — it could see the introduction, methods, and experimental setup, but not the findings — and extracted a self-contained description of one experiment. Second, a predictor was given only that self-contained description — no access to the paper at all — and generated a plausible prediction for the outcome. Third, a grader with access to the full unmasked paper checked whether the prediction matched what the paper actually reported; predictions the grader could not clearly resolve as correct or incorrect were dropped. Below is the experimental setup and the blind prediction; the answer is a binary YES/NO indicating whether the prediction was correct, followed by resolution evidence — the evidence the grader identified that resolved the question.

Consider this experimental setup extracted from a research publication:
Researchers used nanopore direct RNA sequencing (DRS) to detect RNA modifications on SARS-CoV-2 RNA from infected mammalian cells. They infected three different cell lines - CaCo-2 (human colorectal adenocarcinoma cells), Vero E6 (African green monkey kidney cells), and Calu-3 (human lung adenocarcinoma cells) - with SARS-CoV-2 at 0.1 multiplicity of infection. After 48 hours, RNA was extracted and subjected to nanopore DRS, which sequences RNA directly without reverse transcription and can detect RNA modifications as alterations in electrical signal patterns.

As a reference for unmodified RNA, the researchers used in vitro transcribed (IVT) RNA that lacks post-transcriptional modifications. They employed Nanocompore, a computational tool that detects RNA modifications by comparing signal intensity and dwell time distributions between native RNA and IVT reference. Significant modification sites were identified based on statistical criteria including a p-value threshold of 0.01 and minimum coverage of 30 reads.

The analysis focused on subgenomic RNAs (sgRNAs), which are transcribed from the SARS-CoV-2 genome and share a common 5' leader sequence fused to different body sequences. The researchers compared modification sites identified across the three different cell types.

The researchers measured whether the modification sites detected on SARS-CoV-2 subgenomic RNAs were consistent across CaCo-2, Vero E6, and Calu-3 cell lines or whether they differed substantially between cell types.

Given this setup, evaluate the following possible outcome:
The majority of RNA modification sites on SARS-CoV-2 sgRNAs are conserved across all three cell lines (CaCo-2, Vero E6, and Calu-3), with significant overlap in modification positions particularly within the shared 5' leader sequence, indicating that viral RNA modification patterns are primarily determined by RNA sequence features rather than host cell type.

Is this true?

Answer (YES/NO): NO